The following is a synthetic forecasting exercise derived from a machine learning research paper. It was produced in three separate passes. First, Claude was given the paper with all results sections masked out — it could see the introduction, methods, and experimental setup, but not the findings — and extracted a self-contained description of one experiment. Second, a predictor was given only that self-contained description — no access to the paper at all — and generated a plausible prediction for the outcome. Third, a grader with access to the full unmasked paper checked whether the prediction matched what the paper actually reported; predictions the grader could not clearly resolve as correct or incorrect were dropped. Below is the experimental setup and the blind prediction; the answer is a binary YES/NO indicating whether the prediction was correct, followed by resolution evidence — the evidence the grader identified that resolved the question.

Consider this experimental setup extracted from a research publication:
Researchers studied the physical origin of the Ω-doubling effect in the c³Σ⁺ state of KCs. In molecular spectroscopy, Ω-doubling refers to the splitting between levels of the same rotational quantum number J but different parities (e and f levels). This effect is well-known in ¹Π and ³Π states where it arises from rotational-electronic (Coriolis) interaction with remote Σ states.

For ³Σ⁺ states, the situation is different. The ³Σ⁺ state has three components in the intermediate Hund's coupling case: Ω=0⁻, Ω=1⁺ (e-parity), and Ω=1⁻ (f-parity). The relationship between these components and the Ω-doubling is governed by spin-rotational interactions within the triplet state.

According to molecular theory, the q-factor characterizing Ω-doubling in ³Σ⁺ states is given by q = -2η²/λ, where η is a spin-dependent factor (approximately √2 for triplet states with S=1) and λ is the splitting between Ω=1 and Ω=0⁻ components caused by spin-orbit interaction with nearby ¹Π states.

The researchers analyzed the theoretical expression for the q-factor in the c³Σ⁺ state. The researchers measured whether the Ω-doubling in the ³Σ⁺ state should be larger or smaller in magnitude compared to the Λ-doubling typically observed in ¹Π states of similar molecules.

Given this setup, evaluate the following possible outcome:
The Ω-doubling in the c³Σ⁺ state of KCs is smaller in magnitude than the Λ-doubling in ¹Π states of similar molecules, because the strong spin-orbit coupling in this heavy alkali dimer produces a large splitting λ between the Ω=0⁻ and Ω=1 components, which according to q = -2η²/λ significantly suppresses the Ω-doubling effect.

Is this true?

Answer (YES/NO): NO